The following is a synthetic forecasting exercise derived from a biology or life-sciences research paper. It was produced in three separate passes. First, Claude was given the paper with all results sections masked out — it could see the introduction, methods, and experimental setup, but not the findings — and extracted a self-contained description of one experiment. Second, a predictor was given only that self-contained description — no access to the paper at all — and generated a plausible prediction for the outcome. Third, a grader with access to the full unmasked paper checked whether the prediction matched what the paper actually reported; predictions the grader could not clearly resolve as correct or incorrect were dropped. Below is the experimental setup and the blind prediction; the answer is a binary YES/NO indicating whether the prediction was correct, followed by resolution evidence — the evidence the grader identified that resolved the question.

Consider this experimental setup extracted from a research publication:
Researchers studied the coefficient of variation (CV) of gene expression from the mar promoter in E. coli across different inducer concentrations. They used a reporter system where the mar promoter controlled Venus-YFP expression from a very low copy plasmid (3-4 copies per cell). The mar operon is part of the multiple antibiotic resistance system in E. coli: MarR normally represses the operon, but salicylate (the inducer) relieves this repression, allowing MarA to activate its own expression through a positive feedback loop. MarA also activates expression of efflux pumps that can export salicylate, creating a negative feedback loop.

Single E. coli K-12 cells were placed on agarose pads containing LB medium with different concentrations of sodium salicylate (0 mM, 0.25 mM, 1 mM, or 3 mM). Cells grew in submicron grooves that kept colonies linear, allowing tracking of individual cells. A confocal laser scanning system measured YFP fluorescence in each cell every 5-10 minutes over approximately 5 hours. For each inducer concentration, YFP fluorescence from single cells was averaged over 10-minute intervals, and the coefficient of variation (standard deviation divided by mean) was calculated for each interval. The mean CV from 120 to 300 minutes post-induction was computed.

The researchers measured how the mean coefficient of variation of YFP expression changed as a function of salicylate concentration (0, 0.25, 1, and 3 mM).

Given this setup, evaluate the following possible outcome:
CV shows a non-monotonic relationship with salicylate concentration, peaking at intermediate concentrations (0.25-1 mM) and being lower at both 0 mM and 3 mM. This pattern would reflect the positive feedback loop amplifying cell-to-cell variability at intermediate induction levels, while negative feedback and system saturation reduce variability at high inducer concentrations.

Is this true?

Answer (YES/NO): YES